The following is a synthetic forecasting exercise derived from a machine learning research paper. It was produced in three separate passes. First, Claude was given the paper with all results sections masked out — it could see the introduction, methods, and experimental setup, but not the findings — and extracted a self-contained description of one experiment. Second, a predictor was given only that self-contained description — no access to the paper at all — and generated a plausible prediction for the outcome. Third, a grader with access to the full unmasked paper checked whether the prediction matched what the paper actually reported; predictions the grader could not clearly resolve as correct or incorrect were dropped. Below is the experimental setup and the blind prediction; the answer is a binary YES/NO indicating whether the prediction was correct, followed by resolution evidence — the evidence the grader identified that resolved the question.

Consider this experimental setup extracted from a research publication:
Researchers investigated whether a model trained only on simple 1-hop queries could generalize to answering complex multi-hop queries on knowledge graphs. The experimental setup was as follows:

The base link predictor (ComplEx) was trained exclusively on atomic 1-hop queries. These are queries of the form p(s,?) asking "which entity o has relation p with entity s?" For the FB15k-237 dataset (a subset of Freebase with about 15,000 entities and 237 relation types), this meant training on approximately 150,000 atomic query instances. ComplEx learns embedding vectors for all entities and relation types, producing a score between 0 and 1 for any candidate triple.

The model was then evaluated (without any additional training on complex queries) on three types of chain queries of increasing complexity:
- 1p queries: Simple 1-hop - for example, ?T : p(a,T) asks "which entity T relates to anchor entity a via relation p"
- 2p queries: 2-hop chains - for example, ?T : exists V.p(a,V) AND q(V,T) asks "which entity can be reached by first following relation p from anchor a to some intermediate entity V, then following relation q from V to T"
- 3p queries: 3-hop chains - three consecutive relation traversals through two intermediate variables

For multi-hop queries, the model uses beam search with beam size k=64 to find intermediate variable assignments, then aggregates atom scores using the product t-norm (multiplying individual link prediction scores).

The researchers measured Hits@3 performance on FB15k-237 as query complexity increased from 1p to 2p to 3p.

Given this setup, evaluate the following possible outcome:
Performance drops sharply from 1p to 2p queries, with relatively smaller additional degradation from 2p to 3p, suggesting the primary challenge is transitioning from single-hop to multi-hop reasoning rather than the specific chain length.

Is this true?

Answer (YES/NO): YES